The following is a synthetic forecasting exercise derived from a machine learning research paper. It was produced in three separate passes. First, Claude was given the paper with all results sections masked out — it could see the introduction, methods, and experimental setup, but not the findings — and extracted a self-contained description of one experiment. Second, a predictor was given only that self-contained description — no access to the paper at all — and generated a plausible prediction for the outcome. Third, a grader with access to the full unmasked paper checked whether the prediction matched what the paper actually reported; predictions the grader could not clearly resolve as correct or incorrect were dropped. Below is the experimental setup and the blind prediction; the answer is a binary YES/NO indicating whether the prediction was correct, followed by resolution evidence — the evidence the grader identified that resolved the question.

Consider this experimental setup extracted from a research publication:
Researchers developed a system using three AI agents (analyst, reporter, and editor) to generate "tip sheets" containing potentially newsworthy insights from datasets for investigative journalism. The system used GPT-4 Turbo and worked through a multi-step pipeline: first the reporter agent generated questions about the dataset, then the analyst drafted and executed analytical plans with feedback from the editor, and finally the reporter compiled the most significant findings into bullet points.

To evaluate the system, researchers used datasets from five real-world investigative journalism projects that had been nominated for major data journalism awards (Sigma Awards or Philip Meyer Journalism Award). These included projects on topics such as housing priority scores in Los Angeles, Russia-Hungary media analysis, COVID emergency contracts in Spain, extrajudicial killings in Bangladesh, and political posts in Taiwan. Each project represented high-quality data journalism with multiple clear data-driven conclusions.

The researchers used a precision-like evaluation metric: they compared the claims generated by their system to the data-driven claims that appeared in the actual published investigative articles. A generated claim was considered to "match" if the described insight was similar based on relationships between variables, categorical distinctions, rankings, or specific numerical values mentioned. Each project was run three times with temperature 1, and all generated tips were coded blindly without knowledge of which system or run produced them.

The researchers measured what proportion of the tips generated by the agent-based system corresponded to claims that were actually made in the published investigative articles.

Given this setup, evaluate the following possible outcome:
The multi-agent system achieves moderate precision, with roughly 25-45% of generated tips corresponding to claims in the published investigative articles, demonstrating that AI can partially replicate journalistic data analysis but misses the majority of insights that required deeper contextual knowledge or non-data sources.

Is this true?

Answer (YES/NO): YES